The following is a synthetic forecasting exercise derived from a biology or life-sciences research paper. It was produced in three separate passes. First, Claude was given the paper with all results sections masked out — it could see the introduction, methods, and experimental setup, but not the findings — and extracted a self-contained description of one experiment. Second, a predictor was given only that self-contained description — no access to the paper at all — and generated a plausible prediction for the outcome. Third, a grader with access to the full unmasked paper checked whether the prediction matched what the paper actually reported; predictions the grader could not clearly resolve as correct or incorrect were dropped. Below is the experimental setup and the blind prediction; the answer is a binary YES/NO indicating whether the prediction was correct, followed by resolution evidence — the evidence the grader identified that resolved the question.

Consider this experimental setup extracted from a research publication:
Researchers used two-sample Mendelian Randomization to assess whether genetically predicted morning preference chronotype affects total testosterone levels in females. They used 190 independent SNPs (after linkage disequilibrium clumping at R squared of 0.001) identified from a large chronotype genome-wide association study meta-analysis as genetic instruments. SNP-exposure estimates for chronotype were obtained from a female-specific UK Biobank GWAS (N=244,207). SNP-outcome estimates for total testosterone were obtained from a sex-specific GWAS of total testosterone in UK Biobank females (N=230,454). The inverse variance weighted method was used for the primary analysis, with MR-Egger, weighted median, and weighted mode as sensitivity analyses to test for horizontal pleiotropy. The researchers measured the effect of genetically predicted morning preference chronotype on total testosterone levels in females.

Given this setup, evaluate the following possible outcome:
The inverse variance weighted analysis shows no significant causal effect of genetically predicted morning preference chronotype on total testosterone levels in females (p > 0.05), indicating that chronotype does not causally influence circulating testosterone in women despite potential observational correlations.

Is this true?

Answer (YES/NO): NO